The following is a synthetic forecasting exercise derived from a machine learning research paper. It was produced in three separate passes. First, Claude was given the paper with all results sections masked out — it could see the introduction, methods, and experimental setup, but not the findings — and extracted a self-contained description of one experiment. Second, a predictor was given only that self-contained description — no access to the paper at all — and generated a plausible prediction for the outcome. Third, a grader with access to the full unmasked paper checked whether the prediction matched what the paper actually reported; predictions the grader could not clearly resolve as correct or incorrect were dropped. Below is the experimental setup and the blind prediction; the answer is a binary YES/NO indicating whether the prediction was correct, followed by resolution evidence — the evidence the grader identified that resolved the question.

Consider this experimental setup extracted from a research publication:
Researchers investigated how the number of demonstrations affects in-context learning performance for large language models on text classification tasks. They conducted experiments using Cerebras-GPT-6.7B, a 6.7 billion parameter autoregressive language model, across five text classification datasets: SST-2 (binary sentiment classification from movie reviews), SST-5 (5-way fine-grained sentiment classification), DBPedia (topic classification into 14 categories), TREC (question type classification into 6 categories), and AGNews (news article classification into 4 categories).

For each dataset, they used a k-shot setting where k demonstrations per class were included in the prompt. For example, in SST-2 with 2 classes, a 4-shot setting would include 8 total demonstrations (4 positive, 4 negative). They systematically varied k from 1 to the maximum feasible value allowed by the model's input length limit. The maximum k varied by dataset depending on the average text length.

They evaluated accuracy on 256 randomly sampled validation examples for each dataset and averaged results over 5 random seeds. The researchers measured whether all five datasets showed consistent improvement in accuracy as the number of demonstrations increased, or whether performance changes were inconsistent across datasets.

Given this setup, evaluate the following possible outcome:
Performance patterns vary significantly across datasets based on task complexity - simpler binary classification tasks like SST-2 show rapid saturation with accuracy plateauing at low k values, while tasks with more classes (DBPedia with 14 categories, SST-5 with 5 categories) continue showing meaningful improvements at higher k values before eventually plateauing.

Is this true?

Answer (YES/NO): NO